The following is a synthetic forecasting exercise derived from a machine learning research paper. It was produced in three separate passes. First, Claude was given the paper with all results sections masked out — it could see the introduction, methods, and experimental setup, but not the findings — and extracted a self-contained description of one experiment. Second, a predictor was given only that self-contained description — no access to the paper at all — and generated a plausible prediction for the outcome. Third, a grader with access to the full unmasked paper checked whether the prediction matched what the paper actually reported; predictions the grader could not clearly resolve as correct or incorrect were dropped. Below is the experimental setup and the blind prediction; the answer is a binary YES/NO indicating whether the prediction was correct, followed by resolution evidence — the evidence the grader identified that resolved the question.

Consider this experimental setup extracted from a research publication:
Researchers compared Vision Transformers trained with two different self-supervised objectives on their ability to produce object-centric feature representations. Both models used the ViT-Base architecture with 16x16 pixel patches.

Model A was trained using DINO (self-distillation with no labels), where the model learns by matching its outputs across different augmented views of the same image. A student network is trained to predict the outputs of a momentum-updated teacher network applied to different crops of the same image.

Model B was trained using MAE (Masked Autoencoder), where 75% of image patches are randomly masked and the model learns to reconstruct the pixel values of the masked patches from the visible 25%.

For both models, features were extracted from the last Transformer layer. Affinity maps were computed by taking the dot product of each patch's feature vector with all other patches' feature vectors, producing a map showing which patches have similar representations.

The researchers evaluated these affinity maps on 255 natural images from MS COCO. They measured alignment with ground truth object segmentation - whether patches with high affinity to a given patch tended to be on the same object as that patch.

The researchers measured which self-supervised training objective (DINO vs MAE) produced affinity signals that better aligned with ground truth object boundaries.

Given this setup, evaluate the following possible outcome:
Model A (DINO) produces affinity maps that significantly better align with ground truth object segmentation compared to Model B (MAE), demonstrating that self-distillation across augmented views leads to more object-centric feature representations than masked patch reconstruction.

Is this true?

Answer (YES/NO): NO